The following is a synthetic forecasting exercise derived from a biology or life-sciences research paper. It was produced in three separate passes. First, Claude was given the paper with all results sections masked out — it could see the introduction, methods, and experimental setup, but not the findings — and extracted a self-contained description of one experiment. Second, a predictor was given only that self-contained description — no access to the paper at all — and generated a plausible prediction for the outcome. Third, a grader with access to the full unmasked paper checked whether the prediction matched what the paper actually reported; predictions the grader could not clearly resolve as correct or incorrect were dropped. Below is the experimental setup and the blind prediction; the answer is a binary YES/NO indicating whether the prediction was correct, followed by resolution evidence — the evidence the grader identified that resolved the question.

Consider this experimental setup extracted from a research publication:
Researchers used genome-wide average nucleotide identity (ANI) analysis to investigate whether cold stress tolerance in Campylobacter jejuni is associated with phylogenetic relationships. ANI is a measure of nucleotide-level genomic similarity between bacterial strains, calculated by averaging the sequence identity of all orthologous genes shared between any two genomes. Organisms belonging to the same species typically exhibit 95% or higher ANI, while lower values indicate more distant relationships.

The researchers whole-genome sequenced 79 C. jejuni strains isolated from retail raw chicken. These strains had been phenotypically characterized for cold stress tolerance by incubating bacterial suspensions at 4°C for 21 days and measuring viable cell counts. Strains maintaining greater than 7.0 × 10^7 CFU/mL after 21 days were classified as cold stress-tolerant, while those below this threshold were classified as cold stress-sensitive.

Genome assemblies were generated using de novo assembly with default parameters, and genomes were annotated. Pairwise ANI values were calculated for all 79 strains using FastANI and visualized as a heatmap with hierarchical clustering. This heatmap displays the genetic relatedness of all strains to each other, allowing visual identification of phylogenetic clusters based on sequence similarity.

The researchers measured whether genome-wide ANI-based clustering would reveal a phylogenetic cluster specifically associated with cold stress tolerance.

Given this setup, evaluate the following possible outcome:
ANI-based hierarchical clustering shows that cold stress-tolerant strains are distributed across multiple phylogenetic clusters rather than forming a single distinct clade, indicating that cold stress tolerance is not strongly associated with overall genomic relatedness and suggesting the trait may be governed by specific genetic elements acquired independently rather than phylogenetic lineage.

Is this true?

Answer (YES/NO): NO